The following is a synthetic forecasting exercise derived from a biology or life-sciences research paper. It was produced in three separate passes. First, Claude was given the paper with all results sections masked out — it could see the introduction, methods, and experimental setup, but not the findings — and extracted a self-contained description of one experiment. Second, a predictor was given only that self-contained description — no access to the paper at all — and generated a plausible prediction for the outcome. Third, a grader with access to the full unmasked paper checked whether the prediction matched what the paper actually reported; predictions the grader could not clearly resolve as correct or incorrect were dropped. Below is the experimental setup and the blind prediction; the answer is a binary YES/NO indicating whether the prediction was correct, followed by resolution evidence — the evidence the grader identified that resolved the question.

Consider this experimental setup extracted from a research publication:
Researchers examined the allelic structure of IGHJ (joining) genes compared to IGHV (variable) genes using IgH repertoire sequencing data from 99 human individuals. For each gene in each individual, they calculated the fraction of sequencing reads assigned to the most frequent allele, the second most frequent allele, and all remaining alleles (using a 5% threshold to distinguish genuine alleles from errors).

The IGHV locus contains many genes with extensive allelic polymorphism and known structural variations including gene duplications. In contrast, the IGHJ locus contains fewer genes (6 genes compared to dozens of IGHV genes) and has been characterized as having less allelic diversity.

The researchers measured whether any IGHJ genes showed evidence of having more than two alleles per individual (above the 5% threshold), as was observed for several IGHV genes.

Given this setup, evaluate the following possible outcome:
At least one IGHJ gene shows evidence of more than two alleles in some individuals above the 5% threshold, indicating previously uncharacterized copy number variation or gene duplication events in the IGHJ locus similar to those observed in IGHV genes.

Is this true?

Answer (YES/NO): NO